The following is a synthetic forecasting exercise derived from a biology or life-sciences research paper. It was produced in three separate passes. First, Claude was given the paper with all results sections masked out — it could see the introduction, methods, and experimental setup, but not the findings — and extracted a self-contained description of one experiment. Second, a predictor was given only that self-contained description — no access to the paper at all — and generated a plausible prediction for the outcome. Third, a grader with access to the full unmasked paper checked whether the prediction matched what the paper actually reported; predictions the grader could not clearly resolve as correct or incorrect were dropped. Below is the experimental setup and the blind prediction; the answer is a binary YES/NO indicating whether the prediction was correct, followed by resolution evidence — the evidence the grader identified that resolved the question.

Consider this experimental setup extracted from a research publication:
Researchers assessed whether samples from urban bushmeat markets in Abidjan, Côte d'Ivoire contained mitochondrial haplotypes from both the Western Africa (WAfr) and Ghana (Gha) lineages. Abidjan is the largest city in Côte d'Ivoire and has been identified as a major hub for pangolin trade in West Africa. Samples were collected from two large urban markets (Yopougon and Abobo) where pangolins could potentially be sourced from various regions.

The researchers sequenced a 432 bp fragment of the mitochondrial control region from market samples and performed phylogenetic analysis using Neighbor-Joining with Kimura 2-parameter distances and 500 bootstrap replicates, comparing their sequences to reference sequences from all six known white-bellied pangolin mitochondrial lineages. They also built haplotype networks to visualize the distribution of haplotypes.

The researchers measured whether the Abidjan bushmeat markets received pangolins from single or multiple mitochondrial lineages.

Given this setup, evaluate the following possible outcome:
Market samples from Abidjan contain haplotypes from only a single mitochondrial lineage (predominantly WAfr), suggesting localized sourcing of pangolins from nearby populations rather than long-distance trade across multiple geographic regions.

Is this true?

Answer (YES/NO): NO